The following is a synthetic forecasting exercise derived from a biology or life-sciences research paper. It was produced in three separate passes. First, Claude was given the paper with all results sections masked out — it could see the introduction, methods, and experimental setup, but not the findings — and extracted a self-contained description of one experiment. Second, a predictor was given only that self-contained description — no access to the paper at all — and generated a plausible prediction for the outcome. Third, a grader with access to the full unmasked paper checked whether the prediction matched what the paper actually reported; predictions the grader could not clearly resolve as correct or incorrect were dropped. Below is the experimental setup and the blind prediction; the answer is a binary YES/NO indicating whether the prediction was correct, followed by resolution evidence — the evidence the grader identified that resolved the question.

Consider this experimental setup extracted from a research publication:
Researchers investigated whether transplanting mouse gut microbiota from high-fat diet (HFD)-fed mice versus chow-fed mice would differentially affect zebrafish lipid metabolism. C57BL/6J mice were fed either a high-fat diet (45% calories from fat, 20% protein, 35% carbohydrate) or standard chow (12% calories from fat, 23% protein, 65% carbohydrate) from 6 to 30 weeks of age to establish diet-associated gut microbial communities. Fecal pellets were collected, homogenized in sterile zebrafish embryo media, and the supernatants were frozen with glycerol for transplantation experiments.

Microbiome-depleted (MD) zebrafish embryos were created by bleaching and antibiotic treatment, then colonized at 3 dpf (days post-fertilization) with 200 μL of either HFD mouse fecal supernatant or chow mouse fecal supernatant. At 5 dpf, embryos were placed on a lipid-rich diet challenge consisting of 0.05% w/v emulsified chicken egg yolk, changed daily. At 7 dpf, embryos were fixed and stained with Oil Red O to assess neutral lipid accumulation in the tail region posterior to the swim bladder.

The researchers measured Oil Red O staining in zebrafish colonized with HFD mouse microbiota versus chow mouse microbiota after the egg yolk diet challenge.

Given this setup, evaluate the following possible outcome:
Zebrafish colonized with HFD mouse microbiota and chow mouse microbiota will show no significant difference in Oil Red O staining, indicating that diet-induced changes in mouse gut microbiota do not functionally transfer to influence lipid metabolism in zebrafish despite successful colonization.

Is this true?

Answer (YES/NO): NO